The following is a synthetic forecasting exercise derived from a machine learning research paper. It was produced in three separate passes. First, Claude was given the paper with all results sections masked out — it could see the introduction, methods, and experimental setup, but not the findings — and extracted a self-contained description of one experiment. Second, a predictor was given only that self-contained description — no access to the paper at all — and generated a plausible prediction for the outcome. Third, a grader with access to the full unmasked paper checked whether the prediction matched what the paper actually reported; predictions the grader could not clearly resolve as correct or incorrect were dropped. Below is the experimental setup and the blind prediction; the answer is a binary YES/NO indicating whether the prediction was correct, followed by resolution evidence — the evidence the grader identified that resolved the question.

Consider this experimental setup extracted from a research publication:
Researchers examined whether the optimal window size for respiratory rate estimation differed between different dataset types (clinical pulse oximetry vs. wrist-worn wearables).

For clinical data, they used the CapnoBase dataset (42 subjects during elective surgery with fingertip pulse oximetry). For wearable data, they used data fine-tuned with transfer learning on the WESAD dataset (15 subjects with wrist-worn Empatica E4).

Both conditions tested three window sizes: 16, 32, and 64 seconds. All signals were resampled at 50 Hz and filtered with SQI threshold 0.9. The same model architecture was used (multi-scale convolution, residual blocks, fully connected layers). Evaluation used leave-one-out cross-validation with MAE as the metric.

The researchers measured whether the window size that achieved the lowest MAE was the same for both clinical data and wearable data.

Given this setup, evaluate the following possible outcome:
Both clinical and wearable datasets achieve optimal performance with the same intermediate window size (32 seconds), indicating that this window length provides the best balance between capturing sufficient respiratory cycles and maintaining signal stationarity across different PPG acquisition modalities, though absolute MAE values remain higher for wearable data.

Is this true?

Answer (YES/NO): NO